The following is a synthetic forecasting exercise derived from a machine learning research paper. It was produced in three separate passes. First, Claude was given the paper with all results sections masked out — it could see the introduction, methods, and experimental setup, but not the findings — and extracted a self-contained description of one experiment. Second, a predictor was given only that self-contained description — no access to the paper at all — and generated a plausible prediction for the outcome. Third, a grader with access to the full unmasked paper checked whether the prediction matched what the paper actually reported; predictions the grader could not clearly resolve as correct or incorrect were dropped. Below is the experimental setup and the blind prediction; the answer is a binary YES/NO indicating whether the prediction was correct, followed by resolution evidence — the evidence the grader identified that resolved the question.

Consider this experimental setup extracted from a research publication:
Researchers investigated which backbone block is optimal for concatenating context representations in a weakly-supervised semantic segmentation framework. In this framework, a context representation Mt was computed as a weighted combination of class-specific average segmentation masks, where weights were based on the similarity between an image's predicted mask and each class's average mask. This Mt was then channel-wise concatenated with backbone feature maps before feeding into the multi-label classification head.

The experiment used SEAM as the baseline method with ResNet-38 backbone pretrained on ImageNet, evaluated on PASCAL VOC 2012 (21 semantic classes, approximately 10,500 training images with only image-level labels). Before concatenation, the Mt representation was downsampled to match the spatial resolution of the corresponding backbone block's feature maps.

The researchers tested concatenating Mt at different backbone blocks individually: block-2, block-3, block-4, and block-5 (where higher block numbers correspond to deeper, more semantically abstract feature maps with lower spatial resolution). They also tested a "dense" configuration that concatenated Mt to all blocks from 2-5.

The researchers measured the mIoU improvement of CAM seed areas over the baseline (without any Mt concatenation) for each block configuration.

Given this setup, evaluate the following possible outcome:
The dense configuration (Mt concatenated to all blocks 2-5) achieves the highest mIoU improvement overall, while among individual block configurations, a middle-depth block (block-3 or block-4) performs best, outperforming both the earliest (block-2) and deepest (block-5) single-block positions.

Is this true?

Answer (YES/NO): NO